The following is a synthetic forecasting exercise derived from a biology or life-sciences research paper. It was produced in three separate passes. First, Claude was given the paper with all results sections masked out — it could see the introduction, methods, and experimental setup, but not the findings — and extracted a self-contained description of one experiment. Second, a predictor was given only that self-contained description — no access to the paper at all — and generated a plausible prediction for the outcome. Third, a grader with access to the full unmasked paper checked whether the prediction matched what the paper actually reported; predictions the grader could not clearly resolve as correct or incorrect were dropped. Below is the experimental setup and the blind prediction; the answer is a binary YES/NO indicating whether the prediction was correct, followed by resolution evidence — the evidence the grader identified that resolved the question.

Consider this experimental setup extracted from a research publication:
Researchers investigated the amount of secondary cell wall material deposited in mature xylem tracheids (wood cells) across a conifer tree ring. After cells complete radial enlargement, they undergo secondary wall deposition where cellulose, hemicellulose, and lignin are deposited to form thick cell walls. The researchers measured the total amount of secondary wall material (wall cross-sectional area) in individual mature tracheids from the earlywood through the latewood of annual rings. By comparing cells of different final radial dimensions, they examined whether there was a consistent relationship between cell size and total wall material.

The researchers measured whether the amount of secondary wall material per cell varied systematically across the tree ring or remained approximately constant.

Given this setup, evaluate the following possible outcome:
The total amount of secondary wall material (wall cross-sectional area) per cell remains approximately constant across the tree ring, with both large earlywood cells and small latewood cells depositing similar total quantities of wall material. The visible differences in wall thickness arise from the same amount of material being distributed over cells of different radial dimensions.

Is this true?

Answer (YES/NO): YES